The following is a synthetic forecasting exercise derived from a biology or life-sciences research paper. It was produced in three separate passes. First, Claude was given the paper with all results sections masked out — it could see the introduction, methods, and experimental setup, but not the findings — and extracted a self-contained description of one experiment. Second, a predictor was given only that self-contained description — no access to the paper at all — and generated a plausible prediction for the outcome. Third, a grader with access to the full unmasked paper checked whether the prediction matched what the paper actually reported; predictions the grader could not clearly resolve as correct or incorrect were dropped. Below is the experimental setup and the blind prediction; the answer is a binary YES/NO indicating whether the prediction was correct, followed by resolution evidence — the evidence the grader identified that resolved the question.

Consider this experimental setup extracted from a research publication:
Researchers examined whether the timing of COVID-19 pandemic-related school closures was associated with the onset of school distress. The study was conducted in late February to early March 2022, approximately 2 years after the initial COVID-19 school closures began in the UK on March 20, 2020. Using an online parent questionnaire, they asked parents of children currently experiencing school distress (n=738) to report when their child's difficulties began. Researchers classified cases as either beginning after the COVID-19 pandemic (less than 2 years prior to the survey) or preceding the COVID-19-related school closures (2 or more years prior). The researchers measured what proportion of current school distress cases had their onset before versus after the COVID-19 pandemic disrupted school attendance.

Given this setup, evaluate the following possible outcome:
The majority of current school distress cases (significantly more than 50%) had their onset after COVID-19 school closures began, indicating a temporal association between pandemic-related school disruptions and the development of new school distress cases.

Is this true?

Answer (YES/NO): NO